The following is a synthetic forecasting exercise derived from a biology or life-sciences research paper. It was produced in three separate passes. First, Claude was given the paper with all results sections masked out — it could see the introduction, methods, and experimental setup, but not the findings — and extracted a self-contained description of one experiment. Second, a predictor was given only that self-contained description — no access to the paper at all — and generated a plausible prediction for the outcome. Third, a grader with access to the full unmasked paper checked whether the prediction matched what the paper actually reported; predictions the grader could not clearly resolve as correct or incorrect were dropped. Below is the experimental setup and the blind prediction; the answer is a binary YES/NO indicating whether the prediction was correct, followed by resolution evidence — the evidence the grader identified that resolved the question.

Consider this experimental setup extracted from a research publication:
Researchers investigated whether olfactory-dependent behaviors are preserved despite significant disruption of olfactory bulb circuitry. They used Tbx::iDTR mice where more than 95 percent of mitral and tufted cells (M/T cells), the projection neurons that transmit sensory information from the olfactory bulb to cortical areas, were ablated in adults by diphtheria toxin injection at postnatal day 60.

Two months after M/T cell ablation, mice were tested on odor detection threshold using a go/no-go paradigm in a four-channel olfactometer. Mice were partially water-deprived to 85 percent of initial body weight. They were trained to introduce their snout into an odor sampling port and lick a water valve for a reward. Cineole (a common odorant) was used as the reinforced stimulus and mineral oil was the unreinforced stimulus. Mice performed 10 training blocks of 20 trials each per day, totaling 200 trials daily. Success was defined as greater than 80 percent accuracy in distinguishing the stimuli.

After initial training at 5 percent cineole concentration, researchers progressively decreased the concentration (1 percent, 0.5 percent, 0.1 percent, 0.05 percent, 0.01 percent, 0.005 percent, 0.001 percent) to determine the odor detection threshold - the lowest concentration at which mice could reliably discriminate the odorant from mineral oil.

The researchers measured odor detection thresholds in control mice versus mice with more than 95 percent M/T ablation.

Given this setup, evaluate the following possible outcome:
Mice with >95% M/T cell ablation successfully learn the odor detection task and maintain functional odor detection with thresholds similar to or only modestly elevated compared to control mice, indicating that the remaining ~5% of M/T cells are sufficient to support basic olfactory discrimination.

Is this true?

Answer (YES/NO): NO